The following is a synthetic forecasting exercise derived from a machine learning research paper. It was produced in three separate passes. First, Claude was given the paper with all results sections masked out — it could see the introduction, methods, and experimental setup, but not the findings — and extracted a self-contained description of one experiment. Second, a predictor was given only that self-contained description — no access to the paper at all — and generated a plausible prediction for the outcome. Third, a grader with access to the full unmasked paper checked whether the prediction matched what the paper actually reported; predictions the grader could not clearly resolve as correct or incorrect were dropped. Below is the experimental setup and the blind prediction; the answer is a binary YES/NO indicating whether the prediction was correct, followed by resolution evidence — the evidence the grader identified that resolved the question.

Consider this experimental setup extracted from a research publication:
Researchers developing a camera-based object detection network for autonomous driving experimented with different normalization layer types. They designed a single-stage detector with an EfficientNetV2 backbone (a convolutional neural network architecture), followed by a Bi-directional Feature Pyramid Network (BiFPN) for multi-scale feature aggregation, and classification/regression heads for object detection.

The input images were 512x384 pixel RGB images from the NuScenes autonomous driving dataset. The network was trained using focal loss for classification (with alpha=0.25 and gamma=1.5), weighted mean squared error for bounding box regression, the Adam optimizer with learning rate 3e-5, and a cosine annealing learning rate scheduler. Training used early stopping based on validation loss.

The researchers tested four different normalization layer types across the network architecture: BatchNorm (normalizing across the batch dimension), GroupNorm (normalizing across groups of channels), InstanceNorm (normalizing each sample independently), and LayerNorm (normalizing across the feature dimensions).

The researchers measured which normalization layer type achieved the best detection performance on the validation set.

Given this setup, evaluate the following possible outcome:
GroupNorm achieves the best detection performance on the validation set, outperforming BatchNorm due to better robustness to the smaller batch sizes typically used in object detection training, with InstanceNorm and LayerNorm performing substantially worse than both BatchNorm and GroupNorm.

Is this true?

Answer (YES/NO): NO